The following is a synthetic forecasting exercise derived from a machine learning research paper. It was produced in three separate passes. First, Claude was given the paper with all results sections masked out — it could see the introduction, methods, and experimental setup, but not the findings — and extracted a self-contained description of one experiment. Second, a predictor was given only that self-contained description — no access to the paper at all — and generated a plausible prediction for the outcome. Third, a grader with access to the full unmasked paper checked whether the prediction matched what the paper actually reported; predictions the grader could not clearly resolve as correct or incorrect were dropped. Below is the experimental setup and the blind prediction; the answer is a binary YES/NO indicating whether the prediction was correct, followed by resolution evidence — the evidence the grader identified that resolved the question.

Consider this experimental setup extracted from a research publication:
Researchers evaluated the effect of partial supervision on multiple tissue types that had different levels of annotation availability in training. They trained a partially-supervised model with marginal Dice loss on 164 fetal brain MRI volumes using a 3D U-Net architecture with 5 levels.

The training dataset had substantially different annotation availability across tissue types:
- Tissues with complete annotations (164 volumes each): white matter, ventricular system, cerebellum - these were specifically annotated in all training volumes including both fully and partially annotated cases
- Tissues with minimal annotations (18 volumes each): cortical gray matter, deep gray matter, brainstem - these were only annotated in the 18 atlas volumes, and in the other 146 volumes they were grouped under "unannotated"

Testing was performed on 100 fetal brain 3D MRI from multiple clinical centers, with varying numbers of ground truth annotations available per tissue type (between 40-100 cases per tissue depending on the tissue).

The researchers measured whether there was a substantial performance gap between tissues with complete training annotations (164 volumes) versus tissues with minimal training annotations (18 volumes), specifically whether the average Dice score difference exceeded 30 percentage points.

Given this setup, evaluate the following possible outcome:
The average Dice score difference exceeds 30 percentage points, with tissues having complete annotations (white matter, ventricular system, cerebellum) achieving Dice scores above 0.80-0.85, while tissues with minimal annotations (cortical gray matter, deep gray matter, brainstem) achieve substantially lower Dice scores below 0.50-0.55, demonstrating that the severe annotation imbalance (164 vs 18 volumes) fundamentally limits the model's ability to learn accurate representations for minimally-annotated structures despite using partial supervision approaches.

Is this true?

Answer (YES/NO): YES